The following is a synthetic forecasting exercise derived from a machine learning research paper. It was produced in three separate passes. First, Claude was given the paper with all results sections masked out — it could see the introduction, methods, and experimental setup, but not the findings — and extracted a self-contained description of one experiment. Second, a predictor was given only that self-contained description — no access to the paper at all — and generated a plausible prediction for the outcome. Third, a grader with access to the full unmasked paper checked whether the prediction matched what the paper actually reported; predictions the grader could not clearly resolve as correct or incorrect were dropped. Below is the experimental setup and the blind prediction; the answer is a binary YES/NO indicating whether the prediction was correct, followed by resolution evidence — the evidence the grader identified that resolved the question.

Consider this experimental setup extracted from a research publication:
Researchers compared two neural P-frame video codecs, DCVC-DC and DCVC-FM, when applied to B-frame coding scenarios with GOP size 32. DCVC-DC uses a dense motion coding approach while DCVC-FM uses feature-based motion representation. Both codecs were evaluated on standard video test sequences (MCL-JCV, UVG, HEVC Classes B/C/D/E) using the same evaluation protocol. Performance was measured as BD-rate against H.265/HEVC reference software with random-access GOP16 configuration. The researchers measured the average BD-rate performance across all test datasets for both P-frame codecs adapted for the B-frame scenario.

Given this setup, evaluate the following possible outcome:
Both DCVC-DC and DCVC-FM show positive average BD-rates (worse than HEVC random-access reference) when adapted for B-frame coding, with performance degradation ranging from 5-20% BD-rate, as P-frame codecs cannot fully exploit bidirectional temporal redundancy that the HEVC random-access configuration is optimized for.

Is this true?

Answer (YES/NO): NO